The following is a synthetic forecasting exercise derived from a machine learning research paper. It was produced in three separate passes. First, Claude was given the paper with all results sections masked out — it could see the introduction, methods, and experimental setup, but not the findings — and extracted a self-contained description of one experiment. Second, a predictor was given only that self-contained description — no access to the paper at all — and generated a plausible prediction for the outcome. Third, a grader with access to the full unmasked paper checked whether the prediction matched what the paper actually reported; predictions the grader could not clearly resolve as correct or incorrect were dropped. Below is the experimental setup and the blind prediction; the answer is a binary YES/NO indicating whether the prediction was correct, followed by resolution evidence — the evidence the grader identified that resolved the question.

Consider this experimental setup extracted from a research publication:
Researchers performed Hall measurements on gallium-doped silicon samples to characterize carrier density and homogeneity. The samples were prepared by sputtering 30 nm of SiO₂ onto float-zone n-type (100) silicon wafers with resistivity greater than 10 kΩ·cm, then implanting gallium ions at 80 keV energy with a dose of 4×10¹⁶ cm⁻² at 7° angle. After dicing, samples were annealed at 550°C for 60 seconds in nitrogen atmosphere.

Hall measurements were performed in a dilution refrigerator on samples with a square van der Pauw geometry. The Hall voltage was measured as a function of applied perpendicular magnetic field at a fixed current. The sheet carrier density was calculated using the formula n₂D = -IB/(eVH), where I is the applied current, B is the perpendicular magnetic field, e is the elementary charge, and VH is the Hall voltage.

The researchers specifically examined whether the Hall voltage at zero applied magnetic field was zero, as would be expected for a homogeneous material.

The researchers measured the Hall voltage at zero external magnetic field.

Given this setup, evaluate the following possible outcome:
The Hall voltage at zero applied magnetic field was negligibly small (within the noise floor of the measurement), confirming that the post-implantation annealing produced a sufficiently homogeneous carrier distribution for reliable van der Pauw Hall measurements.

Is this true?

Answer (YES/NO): NO